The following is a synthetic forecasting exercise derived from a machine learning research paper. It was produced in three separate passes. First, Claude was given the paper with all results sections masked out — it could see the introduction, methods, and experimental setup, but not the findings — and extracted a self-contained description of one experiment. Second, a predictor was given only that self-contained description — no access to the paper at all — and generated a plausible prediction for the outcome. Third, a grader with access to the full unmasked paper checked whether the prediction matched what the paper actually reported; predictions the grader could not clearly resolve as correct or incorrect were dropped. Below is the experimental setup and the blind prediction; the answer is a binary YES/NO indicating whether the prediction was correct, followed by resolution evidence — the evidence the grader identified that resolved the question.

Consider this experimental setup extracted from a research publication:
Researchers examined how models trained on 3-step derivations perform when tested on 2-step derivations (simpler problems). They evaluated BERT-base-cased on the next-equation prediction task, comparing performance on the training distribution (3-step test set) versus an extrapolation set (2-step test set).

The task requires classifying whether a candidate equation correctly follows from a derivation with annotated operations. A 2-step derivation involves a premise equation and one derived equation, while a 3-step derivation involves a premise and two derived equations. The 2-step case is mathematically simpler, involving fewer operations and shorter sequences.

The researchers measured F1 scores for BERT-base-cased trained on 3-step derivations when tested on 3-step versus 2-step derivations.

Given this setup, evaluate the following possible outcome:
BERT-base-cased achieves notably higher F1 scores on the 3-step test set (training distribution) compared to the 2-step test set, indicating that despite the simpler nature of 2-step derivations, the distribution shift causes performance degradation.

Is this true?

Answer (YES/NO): YES